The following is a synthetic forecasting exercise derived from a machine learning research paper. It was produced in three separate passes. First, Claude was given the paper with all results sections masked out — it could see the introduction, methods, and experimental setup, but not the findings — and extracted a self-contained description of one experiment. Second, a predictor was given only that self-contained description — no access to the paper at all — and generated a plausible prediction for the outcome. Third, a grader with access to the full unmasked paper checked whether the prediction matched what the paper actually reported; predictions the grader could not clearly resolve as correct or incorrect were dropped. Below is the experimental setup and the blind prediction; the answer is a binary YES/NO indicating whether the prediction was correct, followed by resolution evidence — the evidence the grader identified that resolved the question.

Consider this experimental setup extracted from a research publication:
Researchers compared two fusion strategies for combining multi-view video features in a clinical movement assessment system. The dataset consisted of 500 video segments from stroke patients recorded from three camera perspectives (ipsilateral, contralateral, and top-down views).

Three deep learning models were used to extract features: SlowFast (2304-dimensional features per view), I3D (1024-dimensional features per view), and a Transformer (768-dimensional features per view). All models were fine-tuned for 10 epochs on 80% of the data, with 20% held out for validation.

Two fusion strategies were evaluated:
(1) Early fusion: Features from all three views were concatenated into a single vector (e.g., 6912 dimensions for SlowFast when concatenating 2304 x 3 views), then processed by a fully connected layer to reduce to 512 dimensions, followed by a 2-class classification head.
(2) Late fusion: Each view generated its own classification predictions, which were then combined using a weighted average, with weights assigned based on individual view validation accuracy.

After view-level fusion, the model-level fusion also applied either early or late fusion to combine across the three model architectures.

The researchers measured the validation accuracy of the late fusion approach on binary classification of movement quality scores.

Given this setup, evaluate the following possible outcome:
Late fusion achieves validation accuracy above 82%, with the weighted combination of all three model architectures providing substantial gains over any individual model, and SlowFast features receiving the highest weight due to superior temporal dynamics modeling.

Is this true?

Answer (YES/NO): NO